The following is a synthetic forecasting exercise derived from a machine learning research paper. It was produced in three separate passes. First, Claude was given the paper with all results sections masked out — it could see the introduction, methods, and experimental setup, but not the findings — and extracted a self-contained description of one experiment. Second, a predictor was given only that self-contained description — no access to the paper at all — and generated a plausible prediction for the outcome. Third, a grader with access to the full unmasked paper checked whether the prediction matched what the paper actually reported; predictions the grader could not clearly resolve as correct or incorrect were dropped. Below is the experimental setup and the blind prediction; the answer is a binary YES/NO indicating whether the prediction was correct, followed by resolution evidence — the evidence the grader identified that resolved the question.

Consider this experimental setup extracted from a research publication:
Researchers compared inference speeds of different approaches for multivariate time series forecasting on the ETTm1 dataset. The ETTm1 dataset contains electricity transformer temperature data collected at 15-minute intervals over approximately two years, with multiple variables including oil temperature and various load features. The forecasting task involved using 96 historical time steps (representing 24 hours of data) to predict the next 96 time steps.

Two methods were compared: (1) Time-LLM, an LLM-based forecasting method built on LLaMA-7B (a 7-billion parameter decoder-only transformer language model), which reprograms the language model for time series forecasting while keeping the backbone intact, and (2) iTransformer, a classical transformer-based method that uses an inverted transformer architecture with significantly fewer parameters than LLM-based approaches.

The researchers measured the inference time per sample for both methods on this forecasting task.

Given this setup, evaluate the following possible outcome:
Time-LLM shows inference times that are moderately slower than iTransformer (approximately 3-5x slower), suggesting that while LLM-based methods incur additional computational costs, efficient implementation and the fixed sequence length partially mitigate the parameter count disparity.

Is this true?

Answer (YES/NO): NO